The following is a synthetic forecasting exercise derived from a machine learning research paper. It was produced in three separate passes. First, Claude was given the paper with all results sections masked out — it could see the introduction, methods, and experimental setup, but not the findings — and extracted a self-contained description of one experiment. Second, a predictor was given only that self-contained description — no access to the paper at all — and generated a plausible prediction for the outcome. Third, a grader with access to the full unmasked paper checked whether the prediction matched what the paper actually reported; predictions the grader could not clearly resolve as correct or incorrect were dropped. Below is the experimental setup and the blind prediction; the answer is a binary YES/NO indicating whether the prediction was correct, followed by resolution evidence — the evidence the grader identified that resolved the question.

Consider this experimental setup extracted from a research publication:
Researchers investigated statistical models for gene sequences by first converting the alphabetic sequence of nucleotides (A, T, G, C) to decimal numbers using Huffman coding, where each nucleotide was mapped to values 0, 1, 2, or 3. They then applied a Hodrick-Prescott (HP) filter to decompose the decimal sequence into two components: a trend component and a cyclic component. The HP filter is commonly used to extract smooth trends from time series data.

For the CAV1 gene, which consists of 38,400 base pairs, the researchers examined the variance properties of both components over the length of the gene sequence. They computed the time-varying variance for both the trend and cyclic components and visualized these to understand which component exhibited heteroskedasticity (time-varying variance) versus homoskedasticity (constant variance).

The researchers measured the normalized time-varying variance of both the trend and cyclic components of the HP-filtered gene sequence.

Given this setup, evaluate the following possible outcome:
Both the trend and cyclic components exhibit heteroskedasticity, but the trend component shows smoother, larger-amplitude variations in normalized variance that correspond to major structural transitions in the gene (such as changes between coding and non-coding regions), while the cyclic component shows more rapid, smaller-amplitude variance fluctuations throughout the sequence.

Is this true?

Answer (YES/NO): NO